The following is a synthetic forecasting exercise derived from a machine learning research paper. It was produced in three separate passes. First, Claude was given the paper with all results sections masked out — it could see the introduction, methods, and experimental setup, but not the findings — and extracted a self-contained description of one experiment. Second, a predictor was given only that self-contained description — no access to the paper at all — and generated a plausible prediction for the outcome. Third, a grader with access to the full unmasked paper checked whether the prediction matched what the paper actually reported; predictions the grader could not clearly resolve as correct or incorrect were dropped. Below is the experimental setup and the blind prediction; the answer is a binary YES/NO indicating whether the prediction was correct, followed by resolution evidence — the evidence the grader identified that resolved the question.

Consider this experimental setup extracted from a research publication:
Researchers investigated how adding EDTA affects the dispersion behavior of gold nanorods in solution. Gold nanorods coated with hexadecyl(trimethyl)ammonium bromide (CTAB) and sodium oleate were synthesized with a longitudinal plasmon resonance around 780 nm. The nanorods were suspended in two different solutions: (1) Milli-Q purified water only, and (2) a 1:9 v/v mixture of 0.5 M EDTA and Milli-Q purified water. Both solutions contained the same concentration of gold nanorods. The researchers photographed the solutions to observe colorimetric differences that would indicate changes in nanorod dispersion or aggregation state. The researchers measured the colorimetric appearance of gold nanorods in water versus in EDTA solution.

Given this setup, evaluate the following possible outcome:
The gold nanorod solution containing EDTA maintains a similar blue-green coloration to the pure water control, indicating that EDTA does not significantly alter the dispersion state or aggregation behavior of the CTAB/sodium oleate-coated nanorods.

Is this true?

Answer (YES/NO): NO